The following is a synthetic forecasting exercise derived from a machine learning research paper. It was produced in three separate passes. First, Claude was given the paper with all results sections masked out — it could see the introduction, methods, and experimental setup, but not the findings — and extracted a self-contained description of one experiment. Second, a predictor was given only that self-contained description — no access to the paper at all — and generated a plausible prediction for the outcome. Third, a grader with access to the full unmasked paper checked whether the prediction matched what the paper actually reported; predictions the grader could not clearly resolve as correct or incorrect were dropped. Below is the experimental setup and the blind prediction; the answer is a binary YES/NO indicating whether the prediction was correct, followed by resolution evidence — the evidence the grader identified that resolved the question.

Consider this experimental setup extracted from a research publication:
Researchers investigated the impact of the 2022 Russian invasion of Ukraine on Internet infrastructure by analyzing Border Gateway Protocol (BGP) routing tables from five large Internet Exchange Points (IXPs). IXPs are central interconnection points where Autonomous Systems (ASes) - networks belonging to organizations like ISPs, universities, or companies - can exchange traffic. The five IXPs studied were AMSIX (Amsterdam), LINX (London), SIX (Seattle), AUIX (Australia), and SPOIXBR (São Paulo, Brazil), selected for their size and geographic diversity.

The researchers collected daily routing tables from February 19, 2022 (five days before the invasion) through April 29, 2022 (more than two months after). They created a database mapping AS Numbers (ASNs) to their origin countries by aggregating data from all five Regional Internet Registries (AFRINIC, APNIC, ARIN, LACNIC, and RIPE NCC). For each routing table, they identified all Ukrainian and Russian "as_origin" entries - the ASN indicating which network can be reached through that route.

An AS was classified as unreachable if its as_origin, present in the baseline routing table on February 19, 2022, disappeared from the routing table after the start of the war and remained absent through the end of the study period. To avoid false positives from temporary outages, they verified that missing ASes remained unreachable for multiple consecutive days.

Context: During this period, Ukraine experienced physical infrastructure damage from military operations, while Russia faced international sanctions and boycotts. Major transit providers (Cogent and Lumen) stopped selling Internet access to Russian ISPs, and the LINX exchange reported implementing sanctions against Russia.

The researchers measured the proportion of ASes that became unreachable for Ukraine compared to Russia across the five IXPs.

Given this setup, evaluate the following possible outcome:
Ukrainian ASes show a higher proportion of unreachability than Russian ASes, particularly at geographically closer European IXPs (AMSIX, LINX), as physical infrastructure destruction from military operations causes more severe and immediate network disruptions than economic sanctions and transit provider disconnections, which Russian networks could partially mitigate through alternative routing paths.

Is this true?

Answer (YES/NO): NO